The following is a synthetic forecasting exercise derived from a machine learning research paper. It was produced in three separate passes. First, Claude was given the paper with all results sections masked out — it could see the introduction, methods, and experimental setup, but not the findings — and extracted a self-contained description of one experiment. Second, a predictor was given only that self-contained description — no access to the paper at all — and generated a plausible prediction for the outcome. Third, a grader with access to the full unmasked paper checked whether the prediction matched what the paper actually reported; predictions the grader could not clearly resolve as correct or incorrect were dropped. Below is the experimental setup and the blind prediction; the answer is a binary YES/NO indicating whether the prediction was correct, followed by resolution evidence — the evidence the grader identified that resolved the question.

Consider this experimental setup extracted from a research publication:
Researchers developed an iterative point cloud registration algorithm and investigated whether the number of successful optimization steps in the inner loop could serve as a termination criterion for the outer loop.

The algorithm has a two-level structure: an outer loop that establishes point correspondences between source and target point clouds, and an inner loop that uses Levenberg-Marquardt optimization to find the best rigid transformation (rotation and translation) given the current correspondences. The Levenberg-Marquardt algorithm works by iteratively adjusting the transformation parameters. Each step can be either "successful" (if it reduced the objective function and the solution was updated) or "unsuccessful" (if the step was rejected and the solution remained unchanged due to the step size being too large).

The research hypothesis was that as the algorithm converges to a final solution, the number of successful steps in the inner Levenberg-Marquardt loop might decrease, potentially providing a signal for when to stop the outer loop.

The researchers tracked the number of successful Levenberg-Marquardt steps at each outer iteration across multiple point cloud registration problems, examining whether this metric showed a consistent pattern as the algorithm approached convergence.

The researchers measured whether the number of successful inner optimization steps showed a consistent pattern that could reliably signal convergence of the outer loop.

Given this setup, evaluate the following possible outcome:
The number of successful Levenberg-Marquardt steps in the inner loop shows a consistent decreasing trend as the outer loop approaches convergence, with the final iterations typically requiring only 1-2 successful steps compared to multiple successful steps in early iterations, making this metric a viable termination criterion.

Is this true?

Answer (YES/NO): NO